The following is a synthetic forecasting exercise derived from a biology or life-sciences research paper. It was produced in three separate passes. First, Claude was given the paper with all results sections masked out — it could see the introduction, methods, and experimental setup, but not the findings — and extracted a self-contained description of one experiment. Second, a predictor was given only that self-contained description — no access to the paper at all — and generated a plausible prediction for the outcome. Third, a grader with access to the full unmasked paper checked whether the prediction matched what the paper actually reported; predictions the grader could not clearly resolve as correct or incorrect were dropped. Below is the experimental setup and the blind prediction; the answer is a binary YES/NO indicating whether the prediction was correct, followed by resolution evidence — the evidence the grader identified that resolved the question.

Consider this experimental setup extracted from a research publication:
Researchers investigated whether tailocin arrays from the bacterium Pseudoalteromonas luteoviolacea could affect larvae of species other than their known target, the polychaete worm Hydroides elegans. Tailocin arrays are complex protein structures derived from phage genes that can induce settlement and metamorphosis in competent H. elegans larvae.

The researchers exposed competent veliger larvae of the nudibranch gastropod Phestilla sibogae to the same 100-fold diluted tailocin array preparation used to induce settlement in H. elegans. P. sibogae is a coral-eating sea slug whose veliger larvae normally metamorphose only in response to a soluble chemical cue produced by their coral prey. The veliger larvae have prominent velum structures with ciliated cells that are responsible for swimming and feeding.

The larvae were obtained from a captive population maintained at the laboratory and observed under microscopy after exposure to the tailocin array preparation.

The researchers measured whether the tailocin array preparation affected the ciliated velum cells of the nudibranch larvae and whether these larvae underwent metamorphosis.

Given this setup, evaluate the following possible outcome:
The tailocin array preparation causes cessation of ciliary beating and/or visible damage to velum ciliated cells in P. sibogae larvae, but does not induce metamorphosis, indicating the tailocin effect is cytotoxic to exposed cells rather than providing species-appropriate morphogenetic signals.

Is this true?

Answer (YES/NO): YES